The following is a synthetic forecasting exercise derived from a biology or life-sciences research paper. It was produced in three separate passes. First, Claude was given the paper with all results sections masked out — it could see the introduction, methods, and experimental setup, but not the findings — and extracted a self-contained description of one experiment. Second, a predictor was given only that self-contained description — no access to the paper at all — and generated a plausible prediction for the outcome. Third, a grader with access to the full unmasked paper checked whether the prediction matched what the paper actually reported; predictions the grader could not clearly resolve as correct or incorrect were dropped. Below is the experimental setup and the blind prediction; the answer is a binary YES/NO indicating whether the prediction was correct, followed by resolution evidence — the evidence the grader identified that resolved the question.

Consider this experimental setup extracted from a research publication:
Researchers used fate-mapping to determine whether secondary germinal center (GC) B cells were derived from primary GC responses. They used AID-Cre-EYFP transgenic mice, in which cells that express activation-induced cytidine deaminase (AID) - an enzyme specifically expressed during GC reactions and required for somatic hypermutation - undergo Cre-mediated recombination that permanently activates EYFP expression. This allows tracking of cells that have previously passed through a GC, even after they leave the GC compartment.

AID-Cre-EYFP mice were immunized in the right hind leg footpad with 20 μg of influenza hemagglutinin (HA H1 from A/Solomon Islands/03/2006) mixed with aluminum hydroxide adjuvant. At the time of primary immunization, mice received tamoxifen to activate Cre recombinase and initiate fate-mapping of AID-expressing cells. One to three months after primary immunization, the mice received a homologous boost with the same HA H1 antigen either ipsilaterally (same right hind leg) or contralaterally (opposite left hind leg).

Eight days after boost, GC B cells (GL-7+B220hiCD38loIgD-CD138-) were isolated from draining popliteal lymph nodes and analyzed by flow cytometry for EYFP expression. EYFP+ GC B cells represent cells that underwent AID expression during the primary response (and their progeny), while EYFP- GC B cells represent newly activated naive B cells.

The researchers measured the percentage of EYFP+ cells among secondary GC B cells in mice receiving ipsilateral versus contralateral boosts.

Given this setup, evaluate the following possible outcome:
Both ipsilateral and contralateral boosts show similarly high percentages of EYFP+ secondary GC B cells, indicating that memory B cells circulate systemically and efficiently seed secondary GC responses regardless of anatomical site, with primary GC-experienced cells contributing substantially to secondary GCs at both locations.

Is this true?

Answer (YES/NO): NO